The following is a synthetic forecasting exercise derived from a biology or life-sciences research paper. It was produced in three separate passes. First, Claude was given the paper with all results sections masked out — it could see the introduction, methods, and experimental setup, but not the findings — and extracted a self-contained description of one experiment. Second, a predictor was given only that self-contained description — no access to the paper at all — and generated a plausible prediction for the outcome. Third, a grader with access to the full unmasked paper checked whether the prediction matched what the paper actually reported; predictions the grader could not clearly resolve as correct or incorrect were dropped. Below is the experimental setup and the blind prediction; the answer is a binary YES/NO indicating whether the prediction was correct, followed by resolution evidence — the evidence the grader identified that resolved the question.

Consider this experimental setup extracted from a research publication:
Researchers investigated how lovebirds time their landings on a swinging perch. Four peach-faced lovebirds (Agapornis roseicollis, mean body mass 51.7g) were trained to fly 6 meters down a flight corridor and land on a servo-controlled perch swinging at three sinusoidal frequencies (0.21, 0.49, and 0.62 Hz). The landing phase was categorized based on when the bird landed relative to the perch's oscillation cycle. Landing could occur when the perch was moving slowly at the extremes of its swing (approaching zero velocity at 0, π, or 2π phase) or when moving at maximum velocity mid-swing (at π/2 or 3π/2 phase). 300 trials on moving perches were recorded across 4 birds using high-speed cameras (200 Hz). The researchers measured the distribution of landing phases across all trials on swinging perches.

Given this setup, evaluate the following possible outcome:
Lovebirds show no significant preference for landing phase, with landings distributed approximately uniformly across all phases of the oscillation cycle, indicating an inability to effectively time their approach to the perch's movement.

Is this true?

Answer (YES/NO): NO